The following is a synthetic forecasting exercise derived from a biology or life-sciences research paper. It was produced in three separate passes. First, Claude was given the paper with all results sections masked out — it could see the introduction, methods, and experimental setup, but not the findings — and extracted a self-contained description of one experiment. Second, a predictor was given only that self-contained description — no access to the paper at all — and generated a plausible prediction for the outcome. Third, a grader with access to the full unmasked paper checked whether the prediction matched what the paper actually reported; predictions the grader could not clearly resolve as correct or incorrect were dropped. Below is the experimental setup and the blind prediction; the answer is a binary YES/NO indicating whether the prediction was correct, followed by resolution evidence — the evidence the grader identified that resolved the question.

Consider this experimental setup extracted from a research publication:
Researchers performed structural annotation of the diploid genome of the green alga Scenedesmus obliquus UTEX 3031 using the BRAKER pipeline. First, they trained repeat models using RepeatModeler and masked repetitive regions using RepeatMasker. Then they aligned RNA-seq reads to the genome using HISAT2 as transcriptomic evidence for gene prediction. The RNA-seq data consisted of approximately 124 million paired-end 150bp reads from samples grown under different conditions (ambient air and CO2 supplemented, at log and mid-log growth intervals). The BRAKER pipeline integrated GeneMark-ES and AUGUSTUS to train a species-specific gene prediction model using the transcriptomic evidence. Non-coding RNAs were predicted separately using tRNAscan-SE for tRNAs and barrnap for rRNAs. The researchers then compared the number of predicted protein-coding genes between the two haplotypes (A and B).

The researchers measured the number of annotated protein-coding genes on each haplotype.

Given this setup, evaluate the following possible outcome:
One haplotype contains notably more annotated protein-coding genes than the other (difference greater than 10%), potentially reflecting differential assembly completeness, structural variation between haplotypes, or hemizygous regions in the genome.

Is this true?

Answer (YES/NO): NO